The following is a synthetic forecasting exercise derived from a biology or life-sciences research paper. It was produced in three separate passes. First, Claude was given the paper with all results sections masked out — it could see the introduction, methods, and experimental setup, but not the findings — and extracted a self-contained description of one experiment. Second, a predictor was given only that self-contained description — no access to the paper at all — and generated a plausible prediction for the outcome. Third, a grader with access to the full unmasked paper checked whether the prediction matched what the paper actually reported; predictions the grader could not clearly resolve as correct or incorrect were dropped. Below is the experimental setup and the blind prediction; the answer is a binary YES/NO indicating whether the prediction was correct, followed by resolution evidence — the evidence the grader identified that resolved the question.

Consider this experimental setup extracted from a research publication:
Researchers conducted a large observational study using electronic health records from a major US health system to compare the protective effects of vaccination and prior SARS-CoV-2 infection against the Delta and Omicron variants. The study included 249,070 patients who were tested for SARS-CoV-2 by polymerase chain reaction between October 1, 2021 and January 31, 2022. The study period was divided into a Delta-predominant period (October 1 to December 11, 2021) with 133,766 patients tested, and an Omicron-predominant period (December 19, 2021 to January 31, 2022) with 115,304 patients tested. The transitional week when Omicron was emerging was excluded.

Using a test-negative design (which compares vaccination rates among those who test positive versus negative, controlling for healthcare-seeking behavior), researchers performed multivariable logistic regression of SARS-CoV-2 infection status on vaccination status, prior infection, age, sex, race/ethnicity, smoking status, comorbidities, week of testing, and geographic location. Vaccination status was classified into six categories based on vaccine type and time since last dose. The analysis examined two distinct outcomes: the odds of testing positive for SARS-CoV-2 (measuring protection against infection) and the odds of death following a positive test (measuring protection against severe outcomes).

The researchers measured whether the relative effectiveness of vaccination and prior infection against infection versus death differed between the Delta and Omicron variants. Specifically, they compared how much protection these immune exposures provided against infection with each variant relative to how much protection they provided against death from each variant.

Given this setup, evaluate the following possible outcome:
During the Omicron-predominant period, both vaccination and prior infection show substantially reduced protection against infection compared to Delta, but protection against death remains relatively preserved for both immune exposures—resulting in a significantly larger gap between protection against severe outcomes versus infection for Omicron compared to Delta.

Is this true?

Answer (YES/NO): NO